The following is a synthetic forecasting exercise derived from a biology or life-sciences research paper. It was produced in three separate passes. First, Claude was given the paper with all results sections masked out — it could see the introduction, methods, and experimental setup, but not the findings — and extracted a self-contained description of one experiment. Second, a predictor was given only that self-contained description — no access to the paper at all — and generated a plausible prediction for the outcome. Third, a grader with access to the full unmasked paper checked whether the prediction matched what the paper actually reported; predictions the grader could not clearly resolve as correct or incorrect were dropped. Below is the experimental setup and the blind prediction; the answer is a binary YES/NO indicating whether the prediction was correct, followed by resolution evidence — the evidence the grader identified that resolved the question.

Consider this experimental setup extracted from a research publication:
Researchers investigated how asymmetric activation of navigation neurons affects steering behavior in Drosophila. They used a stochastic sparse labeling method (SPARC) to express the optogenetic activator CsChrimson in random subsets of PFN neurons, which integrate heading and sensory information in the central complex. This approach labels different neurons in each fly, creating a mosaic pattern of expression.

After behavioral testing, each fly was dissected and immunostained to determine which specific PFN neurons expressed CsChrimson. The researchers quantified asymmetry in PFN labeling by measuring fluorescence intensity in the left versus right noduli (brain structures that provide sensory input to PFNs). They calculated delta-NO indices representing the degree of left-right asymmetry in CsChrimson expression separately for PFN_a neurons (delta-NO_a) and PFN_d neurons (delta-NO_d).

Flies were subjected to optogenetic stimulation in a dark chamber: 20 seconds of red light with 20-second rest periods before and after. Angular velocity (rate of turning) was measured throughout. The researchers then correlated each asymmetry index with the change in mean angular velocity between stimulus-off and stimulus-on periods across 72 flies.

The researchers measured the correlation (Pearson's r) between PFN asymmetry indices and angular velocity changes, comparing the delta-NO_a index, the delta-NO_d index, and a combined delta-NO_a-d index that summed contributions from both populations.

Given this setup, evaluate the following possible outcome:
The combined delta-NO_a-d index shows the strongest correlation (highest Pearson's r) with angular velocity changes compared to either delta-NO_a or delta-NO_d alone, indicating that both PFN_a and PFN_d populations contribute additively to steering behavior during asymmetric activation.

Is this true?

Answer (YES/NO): YES